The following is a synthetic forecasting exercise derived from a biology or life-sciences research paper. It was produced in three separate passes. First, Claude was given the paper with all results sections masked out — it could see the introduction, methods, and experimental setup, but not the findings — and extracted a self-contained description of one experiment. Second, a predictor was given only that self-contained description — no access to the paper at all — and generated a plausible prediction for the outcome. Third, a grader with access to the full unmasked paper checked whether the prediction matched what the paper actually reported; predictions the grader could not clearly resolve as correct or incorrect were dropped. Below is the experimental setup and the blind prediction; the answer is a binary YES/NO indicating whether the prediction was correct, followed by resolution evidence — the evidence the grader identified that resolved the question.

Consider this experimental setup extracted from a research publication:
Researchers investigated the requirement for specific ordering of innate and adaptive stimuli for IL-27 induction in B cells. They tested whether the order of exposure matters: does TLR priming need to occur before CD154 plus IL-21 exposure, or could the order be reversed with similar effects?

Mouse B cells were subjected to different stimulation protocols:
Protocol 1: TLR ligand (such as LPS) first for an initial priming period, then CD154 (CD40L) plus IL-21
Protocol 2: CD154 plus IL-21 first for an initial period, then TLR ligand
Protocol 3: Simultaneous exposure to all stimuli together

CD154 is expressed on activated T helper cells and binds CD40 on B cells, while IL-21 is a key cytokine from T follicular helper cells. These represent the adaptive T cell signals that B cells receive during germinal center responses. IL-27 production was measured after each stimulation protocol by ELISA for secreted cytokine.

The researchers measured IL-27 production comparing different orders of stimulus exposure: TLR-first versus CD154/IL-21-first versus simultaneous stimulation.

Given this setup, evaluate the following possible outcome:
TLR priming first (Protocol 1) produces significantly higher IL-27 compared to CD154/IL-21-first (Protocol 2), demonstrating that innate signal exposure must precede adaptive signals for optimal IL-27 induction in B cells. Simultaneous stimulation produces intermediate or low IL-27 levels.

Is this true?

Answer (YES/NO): NO